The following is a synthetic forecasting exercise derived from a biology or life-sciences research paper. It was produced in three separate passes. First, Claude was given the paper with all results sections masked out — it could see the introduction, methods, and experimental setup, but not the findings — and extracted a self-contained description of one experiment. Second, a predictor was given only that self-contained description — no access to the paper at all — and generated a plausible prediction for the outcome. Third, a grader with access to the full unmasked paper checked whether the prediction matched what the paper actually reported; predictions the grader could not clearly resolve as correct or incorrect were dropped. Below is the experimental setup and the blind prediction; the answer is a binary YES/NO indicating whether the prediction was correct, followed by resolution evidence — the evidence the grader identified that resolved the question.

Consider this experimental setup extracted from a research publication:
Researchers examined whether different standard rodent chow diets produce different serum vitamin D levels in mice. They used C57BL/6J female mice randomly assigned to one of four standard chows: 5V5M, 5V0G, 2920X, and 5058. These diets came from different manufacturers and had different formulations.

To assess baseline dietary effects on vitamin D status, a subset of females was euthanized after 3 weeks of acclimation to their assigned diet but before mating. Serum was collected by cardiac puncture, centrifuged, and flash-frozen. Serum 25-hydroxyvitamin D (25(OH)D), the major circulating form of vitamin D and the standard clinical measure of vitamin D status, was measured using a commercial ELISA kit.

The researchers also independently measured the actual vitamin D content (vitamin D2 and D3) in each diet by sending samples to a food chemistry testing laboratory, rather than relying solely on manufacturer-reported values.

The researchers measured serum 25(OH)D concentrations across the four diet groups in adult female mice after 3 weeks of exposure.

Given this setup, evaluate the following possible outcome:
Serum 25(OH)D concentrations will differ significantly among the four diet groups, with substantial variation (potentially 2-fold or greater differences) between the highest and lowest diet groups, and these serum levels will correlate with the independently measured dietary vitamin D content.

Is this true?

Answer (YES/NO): NO